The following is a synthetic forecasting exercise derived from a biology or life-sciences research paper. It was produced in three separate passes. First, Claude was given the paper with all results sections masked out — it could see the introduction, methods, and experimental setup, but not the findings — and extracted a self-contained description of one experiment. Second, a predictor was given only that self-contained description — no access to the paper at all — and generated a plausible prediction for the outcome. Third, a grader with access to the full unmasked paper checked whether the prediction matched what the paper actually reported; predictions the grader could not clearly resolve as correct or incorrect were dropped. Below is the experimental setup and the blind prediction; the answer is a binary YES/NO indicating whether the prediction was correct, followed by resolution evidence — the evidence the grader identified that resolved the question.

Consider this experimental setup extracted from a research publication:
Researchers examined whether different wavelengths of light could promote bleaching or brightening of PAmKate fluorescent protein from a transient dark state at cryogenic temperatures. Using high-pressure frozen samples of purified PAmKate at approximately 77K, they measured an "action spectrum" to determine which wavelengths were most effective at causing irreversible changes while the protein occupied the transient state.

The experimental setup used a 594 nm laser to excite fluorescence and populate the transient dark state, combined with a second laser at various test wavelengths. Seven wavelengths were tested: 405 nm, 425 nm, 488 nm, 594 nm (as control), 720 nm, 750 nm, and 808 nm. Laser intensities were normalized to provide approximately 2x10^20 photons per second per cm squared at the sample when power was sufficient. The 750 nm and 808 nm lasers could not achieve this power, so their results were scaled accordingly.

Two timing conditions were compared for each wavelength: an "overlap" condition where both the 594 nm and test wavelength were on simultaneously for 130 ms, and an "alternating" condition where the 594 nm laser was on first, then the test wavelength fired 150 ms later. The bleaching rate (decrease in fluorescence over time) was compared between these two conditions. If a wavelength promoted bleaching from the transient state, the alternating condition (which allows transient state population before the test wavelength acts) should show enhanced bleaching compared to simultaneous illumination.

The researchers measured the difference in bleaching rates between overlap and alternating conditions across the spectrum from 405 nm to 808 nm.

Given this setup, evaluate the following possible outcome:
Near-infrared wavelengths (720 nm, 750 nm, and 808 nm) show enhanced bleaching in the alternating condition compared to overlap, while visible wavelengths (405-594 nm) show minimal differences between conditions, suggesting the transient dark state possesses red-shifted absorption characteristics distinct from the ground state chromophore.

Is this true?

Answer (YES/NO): NO